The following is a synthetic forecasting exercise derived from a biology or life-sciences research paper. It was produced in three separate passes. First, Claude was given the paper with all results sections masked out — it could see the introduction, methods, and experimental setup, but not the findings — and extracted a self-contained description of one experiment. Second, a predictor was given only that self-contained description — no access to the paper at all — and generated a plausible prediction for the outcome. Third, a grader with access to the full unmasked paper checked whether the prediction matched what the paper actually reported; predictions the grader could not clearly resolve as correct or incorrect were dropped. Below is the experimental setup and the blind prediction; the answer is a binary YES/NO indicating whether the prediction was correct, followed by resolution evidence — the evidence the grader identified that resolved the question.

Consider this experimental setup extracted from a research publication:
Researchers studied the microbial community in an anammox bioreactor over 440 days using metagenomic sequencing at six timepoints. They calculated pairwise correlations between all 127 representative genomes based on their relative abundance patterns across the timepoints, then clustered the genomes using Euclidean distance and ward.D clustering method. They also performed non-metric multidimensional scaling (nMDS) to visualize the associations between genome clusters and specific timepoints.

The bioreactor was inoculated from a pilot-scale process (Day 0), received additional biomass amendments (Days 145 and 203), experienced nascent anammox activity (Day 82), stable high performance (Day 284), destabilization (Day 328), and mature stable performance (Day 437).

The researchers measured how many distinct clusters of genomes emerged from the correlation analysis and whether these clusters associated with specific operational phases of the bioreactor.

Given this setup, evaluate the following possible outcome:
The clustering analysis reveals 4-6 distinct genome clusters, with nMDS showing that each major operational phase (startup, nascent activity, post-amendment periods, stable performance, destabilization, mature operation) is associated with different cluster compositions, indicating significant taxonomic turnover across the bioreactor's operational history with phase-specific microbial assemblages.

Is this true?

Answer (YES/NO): NO